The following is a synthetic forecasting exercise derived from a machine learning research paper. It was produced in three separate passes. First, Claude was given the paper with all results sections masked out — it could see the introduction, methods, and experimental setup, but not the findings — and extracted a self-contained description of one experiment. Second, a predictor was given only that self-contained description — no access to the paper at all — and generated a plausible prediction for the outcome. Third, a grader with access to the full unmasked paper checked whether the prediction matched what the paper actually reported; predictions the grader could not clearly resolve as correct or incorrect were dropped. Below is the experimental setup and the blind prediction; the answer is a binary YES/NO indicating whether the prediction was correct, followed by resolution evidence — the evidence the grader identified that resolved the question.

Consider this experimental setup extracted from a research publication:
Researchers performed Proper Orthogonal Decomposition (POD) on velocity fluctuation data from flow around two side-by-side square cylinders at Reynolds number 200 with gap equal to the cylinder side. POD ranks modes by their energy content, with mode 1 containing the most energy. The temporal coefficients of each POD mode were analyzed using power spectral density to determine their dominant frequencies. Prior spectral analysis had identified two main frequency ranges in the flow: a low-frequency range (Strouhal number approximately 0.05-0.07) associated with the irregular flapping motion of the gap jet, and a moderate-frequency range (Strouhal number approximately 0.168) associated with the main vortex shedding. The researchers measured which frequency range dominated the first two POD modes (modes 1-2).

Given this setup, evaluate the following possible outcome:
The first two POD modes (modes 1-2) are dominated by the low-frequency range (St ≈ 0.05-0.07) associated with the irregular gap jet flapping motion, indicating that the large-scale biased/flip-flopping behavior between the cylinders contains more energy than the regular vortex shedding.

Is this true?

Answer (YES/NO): YES